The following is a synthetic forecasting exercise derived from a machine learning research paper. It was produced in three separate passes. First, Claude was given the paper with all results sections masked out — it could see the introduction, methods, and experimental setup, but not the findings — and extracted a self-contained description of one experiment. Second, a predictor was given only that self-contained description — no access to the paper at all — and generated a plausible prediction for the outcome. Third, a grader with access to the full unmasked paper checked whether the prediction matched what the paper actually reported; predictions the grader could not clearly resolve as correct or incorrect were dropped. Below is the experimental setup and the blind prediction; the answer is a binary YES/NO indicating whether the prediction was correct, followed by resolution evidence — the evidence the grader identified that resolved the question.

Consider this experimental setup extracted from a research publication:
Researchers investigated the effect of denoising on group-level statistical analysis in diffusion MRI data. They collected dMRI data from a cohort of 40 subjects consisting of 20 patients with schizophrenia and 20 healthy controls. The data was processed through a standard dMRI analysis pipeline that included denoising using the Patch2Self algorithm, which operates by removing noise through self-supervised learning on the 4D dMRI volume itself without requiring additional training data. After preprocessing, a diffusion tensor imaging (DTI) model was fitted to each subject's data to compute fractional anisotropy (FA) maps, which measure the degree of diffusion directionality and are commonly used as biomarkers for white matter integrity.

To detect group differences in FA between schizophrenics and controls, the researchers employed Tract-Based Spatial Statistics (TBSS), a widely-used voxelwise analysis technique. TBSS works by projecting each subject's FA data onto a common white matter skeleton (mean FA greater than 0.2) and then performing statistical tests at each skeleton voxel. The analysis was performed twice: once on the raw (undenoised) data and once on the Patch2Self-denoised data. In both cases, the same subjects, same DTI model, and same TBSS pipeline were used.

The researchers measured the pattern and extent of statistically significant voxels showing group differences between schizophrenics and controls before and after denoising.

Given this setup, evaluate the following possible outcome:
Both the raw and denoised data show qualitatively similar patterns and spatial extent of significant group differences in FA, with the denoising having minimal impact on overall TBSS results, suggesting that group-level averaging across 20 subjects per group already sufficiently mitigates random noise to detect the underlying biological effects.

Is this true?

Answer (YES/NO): NO